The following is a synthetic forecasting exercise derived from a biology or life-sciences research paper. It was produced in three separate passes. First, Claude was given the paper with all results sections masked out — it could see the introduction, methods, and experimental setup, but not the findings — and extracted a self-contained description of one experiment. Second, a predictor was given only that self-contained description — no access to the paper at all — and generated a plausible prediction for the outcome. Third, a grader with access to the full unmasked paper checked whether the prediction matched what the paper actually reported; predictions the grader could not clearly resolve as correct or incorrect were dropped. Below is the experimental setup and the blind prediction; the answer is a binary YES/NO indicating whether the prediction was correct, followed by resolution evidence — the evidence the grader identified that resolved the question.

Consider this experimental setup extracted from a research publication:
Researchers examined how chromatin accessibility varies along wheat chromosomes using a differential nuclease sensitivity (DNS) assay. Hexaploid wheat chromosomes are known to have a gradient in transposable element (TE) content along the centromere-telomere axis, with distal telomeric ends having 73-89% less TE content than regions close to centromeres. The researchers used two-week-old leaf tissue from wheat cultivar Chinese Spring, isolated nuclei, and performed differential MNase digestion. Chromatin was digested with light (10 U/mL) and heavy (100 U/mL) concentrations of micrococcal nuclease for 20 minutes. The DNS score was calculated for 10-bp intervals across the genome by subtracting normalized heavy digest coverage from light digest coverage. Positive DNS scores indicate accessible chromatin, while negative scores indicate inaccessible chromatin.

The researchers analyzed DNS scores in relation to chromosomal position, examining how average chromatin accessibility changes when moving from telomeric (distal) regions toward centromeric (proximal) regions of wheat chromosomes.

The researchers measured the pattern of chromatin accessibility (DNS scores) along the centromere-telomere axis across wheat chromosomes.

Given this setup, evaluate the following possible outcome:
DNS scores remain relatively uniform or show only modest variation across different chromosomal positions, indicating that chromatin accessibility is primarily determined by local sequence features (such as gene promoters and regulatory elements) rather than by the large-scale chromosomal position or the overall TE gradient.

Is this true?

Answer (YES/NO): NO